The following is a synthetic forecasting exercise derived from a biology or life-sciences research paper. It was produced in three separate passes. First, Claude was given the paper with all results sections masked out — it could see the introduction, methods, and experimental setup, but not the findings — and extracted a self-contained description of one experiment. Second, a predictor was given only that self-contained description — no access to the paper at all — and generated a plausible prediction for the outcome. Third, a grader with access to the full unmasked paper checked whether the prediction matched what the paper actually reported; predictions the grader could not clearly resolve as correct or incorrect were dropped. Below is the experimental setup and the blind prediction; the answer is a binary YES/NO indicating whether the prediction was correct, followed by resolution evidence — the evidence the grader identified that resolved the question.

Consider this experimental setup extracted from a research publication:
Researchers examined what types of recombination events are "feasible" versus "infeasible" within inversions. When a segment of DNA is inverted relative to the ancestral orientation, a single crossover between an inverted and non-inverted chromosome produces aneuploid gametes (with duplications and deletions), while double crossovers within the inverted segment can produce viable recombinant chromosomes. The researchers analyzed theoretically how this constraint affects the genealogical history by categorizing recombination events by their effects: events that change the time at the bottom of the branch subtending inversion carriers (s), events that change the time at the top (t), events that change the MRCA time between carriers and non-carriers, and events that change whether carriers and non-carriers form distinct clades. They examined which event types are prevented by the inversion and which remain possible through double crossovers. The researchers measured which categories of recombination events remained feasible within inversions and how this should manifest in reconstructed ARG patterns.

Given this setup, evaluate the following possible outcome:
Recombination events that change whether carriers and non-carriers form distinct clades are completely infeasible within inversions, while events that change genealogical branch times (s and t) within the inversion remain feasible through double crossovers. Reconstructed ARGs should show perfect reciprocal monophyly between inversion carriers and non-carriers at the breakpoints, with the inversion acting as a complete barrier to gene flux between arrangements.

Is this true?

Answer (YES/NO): NO